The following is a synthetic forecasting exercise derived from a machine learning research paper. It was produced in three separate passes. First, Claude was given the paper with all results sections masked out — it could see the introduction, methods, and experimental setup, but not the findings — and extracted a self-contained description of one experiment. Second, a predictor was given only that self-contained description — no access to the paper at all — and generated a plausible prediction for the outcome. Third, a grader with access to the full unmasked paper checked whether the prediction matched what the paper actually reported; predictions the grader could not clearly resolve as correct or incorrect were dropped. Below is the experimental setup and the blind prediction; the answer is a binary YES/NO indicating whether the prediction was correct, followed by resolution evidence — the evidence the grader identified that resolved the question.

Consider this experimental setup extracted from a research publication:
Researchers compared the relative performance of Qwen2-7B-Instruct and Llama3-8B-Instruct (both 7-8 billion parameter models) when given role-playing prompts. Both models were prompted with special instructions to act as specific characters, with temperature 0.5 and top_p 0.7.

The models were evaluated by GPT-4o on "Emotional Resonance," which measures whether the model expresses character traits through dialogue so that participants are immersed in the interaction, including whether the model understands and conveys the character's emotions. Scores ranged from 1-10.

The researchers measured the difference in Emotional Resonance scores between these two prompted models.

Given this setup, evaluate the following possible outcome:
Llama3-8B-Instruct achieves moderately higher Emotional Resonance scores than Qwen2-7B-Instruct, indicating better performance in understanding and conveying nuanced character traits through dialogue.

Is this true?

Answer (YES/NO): YES